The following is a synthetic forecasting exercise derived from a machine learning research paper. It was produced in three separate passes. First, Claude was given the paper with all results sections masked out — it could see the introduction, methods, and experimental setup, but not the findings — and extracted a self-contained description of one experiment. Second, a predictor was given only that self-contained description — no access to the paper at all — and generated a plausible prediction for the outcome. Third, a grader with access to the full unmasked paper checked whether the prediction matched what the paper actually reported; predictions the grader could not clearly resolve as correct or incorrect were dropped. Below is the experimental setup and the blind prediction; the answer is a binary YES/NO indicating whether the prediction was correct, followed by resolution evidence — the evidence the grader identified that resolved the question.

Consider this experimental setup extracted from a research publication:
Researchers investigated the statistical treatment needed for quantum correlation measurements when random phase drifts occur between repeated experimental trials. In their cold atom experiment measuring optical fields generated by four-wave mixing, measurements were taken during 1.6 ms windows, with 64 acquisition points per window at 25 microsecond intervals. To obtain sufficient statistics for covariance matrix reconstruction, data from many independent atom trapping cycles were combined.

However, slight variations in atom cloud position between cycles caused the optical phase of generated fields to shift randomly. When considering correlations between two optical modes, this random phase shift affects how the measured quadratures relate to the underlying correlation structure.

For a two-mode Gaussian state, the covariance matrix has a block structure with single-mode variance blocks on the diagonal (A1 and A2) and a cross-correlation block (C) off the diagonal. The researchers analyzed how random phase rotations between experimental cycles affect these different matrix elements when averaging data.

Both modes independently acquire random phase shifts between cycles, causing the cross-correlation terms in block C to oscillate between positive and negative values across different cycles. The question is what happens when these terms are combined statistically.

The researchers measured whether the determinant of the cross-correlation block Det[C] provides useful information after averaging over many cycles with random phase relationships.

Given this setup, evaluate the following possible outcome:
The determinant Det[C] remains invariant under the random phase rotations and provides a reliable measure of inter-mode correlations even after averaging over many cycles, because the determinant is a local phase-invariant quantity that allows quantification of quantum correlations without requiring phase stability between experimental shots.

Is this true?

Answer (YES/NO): YES